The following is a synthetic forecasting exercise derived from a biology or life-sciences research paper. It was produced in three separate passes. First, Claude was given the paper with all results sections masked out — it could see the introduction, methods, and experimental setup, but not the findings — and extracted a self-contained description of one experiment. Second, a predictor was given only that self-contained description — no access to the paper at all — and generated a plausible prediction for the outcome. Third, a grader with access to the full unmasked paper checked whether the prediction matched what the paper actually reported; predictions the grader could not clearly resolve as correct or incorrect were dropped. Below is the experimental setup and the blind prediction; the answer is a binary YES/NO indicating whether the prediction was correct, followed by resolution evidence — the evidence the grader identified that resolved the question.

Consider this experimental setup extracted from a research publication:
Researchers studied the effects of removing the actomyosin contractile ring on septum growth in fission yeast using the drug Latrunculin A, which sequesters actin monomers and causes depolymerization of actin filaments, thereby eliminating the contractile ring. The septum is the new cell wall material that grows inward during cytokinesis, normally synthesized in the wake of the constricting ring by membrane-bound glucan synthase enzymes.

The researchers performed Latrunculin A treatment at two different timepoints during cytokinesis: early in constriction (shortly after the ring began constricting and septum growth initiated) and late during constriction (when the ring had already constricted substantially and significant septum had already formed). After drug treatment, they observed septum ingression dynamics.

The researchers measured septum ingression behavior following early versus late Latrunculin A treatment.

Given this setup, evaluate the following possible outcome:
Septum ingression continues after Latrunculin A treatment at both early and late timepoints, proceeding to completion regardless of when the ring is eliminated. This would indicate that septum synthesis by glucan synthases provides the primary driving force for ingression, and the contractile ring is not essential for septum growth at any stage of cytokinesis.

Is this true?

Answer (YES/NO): NO